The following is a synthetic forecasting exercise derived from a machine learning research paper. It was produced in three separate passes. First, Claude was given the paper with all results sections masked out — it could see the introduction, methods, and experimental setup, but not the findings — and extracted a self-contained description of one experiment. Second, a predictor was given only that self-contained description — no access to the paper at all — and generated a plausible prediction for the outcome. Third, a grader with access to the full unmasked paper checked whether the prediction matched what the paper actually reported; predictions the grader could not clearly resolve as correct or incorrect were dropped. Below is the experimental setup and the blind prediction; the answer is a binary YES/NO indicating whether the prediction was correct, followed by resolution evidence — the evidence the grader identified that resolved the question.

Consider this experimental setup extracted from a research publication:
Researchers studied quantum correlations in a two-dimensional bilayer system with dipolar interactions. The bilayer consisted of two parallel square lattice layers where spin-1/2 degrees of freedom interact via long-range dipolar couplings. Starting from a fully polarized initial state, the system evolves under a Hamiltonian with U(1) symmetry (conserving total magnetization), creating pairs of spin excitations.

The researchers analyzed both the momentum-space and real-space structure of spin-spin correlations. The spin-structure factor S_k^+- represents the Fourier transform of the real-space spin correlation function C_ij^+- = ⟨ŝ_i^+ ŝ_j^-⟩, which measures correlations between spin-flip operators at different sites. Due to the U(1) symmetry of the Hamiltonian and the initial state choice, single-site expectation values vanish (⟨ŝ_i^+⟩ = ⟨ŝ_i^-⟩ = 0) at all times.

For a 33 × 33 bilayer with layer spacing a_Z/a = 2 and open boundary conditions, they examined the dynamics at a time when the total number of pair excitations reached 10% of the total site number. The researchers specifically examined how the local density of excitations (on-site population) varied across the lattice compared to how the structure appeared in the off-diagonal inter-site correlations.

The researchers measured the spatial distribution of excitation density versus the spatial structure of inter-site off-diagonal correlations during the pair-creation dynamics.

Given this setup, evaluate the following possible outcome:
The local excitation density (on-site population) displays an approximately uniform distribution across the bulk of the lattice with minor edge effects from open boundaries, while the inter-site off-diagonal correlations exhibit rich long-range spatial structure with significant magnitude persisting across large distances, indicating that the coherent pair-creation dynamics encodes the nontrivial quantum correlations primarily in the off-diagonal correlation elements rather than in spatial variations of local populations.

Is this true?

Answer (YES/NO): YES